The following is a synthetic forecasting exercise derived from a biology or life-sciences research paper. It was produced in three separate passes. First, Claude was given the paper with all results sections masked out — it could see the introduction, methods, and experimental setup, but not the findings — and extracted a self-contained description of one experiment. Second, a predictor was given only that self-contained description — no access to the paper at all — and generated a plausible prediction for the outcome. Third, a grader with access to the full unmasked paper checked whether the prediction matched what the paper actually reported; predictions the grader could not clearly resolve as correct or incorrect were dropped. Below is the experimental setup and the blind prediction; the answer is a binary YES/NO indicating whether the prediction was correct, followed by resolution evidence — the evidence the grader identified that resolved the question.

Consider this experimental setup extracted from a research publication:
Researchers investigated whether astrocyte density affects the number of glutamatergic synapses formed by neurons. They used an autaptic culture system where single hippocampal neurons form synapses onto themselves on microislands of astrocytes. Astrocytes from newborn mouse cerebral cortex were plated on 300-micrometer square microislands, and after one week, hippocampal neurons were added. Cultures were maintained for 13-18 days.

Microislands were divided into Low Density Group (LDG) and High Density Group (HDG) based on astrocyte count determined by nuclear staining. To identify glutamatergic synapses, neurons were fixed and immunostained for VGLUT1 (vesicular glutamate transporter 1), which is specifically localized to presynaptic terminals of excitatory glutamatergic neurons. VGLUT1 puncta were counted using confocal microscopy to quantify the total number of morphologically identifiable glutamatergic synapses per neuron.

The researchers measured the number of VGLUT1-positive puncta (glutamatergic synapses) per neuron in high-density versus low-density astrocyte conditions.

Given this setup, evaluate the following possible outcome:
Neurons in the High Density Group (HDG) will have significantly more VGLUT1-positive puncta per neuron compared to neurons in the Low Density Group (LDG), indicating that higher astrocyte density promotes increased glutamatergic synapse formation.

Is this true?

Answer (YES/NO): NO